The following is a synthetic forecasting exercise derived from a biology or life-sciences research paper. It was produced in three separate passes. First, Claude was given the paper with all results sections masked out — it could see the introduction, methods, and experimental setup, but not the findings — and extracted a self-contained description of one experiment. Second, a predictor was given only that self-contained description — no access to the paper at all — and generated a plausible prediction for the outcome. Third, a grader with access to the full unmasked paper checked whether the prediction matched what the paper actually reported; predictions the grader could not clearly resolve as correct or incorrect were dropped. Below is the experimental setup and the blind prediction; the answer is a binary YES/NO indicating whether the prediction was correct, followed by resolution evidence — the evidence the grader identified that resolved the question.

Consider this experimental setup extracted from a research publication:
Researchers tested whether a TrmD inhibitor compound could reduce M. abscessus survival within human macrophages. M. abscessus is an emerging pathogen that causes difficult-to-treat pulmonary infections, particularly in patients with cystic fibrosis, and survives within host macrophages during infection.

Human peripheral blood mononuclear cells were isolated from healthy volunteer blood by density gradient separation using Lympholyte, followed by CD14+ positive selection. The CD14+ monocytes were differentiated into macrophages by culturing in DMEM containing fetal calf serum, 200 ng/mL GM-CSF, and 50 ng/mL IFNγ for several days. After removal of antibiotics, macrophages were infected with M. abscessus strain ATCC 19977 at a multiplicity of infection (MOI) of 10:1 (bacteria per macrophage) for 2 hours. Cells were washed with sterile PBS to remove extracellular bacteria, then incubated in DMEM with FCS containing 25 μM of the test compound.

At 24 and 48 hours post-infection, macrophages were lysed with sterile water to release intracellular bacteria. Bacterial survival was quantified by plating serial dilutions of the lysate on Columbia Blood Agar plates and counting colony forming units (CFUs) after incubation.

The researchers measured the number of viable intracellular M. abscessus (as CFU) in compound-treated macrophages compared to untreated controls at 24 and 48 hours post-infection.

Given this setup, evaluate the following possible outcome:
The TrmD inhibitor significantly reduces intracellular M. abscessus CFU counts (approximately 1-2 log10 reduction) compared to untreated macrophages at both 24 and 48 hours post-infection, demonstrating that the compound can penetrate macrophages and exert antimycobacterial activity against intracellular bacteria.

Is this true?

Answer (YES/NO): NO